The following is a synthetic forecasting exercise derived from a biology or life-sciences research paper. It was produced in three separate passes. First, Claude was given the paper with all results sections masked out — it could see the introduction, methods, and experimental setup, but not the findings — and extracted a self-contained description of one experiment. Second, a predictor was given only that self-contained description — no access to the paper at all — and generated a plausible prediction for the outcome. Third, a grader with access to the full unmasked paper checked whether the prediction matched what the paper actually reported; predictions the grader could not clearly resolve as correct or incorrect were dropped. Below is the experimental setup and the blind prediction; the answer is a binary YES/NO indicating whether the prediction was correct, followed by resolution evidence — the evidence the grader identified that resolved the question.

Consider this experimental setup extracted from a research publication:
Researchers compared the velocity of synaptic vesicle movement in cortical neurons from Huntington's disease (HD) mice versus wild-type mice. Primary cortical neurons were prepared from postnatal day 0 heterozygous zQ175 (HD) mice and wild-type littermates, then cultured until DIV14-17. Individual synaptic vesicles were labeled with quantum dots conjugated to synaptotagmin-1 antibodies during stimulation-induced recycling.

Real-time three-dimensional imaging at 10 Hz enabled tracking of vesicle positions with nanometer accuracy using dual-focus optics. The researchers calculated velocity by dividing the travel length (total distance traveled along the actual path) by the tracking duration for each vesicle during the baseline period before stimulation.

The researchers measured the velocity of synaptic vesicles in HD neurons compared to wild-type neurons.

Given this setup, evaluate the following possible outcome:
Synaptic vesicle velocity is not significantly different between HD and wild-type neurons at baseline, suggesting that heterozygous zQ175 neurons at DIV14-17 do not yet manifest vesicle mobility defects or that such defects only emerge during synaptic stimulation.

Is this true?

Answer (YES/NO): NO